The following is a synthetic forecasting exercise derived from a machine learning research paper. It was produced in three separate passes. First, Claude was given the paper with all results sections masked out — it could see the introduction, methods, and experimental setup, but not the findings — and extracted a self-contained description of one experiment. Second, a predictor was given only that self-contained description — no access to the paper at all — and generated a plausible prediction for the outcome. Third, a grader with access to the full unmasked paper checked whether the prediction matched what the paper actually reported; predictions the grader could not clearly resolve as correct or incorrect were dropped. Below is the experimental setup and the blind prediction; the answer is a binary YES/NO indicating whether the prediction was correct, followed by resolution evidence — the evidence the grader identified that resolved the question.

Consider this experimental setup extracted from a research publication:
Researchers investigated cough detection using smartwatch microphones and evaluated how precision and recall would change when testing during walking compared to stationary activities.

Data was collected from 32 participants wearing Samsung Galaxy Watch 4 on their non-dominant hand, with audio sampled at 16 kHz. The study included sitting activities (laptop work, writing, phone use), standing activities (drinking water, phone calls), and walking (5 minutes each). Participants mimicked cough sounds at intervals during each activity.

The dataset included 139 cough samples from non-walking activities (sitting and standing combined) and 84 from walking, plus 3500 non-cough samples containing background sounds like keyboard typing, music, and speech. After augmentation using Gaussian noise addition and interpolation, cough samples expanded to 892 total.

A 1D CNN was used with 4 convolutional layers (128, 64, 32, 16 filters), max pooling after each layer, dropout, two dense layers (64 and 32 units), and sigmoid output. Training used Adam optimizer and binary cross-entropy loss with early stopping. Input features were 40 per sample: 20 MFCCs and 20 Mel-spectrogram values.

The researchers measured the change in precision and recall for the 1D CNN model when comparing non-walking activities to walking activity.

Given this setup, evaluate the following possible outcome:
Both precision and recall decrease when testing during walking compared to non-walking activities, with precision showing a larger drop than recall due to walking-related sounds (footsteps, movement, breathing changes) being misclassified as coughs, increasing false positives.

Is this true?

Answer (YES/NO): NO